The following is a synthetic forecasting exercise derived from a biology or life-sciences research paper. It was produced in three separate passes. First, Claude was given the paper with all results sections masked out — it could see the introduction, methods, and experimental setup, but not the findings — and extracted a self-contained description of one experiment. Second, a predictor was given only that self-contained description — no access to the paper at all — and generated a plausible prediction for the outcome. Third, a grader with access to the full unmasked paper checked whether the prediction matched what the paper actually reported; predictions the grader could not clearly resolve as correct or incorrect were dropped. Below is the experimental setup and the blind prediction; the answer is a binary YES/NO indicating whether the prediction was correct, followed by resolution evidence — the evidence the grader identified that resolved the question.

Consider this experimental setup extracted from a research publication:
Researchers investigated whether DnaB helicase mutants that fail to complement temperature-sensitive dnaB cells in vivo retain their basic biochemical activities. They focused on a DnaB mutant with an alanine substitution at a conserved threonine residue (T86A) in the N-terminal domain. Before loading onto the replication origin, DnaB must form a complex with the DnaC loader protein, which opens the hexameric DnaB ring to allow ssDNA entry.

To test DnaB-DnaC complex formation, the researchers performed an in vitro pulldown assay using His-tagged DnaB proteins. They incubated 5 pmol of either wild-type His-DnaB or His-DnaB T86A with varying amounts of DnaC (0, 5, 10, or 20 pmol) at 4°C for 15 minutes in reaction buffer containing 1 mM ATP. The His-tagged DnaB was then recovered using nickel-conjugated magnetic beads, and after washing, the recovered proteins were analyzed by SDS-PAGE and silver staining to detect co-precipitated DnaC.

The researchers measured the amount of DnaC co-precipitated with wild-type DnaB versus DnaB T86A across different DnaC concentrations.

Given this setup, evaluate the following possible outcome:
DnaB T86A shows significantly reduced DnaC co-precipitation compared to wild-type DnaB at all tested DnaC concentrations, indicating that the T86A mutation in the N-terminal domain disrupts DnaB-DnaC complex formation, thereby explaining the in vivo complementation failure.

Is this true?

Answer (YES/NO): NO